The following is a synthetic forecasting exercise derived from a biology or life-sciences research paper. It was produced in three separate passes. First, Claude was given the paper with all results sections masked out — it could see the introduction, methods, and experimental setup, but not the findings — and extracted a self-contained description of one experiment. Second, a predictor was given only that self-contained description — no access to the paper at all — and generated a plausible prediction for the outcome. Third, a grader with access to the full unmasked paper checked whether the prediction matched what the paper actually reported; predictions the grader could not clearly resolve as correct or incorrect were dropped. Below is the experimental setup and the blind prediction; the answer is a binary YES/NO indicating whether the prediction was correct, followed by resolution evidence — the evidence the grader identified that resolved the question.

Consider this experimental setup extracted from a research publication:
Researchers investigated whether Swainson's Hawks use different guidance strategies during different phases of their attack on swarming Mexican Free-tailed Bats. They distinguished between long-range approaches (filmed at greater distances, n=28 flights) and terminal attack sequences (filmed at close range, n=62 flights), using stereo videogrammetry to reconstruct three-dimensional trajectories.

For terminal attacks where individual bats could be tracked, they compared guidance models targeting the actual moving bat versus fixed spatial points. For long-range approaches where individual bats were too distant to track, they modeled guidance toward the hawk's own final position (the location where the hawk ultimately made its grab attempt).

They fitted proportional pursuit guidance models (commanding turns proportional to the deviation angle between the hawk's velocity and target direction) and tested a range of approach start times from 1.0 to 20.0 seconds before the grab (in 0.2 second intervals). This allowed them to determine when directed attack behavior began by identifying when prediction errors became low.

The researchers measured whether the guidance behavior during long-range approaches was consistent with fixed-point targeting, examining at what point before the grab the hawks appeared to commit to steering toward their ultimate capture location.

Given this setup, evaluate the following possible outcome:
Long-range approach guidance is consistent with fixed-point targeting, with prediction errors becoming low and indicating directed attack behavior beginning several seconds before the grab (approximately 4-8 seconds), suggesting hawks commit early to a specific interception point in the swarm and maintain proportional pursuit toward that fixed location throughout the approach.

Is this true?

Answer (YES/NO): NO